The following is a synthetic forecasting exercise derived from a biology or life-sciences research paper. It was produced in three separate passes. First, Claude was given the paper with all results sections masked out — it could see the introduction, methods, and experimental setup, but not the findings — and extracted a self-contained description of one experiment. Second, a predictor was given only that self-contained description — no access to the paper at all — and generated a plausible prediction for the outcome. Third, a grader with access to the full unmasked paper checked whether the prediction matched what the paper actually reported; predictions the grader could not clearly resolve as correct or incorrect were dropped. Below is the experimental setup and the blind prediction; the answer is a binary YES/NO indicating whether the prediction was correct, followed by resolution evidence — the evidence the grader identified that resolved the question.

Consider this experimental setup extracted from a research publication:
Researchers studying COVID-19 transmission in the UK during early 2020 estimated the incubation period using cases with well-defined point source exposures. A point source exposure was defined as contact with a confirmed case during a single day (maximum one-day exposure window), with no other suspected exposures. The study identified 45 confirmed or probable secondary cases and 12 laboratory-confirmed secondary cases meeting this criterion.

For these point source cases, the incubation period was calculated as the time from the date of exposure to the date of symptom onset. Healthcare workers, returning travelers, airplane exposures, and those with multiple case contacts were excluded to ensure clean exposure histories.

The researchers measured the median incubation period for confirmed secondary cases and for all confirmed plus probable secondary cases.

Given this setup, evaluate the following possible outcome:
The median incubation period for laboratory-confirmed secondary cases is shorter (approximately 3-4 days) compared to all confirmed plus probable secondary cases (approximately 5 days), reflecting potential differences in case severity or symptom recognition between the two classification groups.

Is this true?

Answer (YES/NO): NO